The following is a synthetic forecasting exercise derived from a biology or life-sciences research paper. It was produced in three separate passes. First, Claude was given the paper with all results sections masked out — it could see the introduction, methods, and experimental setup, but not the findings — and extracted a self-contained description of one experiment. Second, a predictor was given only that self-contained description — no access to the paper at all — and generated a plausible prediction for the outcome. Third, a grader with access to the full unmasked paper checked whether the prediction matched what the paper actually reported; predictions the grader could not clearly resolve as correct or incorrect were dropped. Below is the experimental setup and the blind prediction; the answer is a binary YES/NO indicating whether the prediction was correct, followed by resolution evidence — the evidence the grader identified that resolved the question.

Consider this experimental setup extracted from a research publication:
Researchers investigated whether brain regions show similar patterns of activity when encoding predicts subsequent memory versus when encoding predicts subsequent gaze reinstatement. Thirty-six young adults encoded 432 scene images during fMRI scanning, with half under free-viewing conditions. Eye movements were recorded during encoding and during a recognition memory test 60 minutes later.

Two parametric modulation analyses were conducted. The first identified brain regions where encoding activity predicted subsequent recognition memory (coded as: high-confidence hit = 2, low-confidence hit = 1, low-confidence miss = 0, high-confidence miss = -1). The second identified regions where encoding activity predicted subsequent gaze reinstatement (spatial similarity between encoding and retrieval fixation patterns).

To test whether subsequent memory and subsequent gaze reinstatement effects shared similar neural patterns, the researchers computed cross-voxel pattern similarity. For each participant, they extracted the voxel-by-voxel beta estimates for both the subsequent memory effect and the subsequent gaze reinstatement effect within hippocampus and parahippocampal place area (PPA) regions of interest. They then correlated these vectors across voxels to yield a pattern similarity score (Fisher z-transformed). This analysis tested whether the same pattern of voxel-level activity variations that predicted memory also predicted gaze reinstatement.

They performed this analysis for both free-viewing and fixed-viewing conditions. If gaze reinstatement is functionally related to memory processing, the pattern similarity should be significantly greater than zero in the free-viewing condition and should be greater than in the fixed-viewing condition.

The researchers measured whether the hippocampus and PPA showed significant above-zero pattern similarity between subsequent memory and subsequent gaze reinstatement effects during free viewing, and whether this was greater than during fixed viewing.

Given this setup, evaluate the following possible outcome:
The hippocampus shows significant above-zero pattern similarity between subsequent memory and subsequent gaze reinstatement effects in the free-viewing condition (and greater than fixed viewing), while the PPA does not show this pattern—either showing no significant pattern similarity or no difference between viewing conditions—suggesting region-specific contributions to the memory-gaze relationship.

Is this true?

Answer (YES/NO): NO